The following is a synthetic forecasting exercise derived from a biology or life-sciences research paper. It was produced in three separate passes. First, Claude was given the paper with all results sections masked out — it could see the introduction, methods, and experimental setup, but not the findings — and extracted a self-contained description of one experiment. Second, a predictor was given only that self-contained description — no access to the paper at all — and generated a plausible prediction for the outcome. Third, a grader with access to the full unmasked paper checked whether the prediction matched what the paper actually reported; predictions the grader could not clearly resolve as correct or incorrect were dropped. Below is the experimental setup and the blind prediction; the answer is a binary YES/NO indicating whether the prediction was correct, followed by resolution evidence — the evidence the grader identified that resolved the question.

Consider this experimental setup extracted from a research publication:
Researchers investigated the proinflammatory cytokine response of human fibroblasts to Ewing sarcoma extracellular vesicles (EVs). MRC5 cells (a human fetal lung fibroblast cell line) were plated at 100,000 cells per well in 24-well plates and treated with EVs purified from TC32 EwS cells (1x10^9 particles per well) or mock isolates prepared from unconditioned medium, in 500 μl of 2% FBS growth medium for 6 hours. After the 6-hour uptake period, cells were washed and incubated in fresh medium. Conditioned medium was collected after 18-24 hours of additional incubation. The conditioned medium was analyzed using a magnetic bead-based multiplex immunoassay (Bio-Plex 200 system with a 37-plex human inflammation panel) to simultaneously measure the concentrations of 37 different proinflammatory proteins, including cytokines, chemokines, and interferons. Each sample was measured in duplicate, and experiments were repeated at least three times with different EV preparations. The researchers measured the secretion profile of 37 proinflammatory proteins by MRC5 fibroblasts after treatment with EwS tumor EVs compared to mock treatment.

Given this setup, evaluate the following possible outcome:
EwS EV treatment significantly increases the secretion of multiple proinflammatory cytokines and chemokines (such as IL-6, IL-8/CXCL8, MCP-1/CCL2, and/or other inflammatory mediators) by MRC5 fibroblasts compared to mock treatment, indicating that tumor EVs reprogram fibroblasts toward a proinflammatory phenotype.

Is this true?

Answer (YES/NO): YES